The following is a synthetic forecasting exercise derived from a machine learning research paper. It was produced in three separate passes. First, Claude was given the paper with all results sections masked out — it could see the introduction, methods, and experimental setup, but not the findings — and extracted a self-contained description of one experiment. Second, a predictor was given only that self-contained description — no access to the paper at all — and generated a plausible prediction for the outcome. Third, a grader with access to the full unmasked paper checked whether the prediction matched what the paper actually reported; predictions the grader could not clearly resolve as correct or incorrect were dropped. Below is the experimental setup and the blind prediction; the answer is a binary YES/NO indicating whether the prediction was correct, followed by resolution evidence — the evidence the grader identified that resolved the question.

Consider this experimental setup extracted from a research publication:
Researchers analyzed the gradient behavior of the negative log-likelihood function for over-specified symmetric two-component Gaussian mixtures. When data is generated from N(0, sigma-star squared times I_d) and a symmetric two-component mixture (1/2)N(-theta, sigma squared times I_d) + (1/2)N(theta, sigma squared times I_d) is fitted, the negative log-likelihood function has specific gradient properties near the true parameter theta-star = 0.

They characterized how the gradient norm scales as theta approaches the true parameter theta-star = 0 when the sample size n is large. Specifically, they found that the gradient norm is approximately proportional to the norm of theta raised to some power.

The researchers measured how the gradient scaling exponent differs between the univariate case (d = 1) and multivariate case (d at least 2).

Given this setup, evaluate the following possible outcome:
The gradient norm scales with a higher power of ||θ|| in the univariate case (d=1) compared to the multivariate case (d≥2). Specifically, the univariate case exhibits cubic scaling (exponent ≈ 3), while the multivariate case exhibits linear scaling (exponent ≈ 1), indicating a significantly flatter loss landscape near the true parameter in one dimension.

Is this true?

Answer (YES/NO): NO